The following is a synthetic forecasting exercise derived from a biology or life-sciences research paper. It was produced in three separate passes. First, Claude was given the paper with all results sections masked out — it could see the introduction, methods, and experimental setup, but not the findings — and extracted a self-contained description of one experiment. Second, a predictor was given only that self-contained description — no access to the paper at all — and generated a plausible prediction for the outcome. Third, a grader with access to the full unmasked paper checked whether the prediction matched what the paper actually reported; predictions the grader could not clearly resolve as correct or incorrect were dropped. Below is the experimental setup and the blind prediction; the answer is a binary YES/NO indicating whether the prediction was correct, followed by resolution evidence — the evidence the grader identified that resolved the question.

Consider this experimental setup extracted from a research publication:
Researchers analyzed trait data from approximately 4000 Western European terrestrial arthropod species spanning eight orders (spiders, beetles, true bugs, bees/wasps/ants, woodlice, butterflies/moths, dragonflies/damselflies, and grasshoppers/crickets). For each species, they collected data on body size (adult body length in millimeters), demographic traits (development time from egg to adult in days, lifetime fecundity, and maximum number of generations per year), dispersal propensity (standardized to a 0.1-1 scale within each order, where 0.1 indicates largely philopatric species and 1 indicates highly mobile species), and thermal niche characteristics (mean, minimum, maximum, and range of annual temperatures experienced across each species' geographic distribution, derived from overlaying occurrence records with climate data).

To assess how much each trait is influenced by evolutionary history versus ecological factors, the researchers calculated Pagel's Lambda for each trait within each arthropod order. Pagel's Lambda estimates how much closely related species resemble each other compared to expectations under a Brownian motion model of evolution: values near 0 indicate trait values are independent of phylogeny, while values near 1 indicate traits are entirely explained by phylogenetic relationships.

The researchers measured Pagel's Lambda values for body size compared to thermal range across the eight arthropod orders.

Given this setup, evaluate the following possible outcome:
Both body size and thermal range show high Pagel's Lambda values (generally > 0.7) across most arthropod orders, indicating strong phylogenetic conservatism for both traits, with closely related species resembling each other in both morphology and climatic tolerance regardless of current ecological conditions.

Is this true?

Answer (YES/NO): NO